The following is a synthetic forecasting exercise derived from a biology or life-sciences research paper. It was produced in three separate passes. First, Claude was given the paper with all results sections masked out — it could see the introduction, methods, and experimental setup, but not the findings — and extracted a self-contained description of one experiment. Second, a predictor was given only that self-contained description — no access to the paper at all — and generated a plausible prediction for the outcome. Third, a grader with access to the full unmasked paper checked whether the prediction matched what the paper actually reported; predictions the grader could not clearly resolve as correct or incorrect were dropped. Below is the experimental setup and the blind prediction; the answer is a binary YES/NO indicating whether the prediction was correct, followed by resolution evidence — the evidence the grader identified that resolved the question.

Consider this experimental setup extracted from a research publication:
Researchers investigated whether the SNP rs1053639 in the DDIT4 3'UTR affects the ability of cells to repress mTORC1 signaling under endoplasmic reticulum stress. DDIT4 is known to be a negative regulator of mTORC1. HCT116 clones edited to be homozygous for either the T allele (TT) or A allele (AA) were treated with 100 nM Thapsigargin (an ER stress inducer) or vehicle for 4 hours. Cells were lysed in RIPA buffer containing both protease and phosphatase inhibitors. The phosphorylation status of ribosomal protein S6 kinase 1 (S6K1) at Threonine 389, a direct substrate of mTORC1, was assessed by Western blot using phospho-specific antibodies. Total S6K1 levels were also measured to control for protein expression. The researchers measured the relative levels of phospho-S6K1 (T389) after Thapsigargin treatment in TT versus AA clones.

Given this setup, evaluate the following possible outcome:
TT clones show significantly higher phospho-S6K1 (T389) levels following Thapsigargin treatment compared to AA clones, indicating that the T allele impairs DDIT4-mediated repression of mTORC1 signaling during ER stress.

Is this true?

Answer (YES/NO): NO